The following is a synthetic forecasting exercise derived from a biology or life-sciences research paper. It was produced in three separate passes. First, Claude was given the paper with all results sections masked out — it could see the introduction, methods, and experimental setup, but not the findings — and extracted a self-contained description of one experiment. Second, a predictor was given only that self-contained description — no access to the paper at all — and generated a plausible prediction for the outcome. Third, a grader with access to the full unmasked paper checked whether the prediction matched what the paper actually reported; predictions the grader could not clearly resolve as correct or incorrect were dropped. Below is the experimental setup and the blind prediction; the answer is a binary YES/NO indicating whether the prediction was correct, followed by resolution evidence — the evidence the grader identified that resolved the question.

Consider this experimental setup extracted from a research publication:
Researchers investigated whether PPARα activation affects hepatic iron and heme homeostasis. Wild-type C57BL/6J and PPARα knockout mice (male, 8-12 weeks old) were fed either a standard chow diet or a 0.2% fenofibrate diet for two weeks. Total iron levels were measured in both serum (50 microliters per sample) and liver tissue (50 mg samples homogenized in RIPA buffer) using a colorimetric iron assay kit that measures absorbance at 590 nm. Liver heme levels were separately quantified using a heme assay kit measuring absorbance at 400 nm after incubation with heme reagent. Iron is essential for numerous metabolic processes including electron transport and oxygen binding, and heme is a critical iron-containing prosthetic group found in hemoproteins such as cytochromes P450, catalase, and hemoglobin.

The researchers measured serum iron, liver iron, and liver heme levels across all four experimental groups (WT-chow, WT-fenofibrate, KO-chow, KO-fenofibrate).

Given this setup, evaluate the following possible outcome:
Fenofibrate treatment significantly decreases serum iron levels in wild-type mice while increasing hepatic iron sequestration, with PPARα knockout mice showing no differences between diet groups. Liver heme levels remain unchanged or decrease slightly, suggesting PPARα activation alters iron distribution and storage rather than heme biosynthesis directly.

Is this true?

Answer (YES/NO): NO